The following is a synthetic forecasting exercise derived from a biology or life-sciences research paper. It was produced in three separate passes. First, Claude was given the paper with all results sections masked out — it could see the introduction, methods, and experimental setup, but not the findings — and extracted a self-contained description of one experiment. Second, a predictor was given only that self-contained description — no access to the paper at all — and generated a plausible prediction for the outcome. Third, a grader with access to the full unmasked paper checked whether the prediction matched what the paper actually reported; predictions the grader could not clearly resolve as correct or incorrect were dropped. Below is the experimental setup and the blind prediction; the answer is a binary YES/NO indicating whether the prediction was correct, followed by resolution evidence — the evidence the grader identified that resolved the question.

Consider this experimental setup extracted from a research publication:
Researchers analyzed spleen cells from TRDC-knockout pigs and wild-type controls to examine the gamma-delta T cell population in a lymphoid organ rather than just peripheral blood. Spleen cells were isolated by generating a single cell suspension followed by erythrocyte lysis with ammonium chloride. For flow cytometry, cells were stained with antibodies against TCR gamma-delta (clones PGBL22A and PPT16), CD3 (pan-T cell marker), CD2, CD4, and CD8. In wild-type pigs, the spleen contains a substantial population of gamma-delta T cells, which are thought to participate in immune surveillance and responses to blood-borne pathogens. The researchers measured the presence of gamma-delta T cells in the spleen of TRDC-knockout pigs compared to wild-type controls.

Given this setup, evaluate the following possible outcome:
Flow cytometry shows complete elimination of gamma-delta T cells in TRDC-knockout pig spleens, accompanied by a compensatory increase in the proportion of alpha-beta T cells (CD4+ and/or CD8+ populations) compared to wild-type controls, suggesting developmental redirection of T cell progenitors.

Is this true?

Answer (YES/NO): NO